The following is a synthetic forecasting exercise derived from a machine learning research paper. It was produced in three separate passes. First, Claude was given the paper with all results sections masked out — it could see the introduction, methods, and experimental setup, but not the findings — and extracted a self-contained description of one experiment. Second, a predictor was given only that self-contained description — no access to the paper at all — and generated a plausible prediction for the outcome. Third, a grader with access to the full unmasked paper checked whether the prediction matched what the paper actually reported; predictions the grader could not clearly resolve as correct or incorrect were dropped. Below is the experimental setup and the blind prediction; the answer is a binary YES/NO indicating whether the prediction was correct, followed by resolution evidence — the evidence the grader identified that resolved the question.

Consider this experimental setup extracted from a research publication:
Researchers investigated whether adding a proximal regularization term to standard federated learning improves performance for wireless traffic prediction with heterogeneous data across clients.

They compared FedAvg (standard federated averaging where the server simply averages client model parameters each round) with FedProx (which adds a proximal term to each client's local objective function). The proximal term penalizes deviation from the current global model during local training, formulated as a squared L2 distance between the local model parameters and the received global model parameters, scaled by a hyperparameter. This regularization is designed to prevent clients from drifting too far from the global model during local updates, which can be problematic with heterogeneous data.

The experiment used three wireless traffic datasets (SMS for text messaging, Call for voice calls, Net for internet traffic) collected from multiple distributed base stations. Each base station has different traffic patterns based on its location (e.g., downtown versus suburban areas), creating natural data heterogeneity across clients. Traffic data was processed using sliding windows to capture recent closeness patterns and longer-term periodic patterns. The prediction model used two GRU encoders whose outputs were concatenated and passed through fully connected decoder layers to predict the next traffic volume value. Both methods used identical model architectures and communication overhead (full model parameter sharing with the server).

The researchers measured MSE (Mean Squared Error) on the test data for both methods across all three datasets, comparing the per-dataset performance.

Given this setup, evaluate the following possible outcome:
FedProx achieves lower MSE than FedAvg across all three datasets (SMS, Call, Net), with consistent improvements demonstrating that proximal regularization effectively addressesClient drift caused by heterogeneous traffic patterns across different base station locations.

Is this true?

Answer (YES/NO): NO